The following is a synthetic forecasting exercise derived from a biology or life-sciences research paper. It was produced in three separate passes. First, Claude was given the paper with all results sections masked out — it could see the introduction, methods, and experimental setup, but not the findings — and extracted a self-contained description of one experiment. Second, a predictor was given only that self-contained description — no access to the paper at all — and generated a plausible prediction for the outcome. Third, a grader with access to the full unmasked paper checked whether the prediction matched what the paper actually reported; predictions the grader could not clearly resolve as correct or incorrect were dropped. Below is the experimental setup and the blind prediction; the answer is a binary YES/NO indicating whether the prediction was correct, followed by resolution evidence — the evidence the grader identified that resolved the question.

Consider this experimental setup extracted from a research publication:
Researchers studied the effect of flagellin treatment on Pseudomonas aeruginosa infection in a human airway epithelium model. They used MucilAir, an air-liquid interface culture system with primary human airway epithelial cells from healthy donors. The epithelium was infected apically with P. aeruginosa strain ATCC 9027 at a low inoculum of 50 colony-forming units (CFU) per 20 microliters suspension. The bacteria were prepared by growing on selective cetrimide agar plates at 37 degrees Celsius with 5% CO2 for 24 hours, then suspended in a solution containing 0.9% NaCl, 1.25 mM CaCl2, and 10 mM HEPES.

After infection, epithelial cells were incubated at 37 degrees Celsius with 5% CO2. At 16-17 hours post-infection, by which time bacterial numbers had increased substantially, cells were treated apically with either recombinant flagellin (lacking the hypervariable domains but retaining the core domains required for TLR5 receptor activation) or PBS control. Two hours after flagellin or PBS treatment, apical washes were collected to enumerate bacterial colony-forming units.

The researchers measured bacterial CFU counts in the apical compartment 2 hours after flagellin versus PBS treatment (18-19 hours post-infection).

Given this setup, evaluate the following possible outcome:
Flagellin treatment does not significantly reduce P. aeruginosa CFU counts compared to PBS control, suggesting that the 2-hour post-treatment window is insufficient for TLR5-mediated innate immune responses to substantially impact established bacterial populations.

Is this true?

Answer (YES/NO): YES